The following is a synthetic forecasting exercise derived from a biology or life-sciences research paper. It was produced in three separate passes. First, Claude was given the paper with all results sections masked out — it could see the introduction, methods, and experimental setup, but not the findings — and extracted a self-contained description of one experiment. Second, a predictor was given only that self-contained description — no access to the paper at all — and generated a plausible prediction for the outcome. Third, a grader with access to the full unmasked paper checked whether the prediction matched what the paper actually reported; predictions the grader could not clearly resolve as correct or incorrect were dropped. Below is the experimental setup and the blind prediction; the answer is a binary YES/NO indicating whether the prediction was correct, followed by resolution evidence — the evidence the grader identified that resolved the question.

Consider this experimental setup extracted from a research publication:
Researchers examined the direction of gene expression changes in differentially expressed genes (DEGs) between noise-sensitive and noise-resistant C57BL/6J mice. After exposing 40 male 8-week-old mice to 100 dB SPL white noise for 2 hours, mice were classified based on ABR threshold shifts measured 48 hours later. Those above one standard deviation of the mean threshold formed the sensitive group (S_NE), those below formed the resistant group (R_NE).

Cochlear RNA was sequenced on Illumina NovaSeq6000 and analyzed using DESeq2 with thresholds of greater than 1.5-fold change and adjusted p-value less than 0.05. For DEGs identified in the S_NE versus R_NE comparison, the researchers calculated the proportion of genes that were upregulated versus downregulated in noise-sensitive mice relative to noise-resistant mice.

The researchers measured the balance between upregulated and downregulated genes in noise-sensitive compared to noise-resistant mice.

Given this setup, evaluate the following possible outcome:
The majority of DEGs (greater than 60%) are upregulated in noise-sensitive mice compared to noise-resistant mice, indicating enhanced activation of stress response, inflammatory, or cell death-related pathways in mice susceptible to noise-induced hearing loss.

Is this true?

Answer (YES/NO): NO